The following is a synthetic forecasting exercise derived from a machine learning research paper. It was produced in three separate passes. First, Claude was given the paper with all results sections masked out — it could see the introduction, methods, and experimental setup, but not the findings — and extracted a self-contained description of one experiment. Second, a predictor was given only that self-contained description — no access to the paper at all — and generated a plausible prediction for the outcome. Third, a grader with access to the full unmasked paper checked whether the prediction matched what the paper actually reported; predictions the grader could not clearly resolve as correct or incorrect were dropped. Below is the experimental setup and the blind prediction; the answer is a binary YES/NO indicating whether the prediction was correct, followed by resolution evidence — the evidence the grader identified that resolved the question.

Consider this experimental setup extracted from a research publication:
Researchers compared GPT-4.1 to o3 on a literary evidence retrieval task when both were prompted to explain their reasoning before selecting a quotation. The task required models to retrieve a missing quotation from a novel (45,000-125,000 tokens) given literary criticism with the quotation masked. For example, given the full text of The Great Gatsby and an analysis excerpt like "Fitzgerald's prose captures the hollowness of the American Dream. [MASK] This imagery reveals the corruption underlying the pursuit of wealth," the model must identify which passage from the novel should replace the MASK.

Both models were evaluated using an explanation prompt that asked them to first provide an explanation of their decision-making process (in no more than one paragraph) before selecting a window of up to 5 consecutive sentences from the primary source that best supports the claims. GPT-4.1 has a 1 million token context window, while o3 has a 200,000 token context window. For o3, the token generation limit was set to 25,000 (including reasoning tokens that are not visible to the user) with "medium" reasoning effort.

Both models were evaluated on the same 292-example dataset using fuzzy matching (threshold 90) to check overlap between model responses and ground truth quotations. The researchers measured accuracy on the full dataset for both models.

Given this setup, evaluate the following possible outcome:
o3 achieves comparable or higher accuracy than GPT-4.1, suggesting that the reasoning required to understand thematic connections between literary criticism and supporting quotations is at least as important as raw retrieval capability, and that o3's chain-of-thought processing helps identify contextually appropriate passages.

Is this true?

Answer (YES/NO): YES